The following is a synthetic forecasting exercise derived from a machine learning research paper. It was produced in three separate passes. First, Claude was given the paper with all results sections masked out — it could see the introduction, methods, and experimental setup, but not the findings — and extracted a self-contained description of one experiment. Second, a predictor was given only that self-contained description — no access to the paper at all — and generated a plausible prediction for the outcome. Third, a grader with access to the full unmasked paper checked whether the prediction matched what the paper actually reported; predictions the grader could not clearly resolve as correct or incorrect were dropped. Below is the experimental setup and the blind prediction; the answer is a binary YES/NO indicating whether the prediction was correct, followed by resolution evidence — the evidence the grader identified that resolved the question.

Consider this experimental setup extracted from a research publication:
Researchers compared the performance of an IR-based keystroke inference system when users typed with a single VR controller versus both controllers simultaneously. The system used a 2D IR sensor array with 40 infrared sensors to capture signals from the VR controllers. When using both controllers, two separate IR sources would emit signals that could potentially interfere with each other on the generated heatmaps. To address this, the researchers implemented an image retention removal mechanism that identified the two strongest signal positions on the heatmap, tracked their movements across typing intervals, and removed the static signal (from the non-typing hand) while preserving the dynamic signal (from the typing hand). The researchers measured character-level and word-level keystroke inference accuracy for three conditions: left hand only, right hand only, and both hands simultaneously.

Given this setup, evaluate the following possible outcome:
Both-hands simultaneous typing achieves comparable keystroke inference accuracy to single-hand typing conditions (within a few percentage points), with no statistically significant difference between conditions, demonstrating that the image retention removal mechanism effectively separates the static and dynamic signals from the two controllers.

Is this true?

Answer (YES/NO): NO